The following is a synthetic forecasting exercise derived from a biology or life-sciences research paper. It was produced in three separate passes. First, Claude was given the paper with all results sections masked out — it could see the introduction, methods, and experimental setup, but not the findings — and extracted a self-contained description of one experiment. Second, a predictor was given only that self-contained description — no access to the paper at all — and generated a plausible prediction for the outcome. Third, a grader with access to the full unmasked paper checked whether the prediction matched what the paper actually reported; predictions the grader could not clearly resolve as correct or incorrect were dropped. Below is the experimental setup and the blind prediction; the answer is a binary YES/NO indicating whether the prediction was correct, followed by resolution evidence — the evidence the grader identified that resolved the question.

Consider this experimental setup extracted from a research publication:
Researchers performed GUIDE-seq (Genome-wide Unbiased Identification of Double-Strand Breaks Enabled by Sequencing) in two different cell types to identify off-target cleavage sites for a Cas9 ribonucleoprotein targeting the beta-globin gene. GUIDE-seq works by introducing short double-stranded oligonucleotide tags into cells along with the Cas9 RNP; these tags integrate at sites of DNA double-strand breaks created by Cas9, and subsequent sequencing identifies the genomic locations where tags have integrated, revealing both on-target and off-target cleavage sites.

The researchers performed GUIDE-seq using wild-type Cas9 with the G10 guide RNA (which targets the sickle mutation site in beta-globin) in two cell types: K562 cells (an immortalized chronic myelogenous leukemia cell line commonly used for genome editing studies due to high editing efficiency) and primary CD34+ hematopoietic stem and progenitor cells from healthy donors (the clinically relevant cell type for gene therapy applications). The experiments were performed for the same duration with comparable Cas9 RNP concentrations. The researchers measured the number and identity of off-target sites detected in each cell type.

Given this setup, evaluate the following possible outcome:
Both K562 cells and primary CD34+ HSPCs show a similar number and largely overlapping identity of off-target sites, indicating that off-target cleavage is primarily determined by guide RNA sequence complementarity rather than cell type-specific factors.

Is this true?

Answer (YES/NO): NO